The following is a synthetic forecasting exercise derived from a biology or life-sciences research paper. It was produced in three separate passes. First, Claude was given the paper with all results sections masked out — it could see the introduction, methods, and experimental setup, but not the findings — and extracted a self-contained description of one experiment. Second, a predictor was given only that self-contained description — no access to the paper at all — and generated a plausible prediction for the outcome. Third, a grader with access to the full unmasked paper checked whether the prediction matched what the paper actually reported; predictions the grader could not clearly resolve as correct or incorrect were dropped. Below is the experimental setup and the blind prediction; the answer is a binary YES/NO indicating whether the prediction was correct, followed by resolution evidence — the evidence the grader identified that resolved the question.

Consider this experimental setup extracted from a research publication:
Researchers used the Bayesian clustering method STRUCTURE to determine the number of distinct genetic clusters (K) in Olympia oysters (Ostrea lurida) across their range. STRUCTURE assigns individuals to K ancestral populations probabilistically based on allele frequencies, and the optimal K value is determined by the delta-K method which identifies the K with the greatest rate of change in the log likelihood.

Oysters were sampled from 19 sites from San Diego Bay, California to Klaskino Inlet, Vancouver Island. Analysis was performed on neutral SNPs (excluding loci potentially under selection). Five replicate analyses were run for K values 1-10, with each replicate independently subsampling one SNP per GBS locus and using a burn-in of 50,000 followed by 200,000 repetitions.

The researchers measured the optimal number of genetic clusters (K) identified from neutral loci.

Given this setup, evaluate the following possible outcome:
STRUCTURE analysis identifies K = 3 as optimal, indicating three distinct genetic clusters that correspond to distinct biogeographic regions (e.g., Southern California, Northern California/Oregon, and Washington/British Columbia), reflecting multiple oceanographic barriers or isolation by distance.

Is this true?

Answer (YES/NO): NO